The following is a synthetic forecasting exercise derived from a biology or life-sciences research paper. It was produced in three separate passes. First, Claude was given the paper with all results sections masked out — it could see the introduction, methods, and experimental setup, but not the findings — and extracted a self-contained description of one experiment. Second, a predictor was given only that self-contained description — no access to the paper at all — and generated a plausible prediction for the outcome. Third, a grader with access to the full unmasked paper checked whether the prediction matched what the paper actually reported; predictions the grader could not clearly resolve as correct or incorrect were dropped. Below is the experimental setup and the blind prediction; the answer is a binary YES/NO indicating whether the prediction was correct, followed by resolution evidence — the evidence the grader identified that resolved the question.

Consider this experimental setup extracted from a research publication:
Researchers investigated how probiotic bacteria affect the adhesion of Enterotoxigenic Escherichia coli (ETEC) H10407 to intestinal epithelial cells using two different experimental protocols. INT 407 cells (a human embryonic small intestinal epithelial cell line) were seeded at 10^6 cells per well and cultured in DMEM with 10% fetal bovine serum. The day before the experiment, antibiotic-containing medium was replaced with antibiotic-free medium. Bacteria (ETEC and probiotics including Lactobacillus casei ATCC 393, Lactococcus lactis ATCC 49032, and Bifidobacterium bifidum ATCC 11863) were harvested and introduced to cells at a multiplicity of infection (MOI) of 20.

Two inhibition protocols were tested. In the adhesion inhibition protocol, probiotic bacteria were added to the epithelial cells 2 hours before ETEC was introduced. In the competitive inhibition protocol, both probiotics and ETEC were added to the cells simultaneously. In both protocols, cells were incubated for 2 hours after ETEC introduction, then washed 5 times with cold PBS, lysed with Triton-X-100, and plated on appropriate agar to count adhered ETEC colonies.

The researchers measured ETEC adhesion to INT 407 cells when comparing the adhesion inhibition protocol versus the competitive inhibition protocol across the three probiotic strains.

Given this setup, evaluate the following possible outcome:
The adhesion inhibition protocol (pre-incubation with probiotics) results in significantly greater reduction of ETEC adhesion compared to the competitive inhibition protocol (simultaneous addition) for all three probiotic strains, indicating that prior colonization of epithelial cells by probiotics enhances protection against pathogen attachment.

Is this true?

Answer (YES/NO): NO